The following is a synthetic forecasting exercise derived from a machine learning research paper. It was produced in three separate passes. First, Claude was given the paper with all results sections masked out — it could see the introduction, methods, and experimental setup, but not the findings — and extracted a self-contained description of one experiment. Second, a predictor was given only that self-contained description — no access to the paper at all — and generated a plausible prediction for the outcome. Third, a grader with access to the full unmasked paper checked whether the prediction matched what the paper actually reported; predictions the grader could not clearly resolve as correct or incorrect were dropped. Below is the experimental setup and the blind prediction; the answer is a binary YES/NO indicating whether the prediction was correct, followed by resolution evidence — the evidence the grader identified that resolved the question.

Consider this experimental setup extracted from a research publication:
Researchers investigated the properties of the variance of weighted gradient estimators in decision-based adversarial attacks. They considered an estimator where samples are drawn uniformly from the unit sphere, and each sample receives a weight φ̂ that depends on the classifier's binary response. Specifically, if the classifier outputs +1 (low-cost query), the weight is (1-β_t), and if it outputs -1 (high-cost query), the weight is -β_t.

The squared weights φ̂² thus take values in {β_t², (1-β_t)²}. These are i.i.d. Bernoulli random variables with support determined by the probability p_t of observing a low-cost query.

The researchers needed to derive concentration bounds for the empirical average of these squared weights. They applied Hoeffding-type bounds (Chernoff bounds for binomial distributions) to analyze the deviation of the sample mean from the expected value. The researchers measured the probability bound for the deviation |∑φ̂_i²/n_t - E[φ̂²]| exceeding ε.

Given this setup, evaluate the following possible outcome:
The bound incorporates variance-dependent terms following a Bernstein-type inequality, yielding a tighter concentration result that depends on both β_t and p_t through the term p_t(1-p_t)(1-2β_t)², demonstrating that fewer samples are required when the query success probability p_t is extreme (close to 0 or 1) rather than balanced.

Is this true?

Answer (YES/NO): NO